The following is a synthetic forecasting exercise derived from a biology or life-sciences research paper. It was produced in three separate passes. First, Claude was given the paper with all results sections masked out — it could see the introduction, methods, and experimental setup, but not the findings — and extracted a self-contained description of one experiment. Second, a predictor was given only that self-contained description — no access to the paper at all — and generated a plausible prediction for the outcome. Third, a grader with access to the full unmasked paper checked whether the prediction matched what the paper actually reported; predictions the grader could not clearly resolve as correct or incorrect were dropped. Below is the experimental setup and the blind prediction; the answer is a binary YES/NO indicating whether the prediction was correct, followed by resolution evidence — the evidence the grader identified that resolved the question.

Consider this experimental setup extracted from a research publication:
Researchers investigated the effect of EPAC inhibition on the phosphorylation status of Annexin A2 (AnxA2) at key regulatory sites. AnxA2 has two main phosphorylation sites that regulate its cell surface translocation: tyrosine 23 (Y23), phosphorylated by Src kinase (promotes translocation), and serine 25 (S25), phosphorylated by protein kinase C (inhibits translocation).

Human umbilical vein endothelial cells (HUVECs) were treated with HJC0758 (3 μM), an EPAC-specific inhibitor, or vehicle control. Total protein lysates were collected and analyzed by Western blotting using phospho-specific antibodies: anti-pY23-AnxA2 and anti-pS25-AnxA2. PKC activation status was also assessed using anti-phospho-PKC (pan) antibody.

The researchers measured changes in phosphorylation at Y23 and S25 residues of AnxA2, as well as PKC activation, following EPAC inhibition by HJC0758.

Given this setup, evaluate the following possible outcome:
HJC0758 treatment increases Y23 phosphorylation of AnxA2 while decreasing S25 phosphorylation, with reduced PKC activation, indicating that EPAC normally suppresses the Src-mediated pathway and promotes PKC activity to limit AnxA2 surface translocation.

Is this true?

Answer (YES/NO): NO